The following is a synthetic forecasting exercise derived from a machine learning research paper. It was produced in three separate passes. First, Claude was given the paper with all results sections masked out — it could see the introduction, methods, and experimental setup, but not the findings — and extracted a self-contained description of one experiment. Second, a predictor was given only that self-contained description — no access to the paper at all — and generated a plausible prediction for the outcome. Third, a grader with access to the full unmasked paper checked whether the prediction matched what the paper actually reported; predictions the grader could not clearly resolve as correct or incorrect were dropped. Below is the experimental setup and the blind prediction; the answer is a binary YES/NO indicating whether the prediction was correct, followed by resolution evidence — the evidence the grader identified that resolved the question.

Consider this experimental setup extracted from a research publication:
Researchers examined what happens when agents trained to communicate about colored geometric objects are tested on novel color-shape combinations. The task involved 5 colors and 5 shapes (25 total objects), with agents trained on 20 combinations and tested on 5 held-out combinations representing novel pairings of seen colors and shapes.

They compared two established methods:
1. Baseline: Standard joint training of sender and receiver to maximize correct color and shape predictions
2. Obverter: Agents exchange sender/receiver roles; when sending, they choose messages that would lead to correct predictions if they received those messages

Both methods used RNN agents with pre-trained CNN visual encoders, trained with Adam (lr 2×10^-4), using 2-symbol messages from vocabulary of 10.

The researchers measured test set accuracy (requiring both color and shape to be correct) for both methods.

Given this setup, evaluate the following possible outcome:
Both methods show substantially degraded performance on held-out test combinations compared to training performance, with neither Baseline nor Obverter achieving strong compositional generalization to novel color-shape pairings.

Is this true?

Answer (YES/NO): YES